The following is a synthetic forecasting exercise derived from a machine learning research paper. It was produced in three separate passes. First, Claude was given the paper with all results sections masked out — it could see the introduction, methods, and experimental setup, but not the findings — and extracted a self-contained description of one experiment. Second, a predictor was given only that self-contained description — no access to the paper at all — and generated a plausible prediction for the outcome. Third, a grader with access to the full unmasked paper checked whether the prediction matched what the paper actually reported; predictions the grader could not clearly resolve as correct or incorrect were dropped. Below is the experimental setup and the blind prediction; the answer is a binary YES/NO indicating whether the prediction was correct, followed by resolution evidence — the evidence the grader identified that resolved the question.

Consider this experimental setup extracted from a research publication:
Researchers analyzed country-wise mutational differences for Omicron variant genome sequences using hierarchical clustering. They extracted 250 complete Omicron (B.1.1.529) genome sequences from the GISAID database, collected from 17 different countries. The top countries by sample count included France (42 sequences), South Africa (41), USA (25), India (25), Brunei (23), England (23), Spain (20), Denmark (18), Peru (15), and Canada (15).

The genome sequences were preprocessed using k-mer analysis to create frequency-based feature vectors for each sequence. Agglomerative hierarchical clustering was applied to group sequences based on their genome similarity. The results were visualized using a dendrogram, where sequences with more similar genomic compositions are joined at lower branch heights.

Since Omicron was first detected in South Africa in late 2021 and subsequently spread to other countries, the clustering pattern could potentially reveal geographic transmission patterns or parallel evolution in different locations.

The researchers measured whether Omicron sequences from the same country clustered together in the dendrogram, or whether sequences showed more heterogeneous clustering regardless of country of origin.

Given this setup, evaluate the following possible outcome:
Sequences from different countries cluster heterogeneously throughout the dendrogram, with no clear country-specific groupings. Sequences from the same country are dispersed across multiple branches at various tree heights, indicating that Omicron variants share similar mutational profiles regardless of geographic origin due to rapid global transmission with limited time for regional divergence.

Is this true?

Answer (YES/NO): NO